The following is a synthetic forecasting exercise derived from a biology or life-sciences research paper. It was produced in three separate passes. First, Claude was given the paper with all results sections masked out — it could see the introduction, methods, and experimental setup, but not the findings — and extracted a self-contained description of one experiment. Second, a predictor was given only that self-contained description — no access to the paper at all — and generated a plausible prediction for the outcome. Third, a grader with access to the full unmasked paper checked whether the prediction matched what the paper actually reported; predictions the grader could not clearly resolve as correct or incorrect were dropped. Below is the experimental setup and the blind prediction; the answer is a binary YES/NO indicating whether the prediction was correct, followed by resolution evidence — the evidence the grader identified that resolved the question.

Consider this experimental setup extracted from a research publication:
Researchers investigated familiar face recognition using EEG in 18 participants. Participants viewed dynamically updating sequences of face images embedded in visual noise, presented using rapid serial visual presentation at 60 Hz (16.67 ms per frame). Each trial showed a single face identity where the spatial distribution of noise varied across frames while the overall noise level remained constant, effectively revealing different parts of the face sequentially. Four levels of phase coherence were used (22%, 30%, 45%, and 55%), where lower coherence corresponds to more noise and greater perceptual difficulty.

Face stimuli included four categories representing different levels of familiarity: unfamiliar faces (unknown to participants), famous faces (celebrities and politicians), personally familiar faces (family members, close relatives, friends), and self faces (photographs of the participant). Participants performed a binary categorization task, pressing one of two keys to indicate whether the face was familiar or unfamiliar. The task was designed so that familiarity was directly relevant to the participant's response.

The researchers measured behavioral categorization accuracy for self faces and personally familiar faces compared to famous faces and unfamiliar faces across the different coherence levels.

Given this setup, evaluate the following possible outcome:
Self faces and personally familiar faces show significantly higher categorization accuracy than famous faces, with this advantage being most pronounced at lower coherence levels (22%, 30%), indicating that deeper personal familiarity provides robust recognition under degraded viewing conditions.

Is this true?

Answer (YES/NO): YES